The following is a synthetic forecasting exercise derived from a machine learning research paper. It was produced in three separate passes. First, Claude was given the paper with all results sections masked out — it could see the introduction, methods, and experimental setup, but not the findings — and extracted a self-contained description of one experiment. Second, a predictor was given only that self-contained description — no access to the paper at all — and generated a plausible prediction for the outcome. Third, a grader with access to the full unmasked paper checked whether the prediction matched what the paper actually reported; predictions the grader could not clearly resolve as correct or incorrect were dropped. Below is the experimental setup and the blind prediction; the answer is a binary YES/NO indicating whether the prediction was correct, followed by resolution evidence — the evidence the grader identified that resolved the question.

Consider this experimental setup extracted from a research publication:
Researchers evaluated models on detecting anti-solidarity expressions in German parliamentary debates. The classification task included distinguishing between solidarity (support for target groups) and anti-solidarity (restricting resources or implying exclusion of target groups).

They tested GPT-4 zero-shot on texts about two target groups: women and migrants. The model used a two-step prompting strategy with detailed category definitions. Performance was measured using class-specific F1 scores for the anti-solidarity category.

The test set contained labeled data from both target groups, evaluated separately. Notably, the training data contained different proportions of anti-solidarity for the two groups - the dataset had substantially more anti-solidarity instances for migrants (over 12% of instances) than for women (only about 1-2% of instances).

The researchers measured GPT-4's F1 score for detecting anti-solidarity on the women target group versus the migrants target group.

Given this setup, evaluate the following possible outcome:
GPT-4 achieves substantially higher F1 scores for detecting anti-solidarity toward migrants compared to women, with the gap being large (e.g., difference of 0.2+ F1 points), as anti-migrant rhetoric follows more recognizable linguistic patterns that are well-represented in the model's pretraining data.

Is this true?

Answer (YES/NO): YES